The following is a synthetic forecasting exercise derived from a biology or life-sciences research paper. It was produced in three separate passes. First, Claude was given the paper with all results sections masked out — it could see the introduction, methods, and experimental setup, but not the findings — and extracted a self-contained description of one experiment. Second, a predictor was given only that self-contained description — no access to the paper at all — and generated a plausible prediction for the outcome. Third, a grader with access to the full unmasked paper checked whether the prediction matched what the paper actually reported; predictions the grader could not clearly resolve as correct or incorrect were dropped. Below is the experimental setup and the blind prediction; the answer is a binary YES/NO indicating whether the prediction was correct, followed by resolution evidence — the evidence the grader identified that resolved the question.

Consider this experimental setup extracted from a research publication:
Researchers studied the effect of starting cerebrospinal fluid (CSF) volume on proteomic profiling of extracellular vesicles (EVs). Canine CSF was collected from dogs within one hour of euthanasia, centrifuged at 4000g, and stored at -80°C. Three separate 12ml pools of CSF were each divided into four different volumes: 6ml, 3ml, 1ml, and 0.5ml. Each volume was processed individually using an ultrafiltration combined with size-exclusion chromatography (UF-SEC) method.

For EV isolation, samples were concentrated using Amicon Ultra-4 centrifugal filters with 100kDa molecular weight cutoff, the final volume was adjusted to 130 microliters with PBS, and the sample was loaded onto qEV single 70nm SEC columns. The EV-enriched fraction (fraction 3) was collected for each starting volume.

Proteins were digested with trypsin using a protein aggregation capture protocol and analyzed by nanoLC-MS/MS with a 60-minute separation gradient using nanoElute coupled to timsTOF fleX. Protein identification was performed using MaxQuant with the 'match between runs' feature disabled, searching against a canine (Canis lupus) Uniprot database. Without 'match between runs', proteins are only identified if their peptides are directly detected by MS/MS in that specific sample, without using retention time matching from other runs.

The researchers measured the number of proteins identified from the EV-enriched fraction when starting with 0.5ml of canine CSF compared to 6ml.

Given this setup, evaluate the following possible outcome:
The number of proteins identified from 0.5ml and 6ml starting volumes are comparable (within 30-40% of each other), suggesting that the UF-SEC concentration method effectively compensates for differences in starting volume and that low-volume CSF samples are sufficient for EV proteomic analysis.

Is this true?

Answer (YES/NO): NO